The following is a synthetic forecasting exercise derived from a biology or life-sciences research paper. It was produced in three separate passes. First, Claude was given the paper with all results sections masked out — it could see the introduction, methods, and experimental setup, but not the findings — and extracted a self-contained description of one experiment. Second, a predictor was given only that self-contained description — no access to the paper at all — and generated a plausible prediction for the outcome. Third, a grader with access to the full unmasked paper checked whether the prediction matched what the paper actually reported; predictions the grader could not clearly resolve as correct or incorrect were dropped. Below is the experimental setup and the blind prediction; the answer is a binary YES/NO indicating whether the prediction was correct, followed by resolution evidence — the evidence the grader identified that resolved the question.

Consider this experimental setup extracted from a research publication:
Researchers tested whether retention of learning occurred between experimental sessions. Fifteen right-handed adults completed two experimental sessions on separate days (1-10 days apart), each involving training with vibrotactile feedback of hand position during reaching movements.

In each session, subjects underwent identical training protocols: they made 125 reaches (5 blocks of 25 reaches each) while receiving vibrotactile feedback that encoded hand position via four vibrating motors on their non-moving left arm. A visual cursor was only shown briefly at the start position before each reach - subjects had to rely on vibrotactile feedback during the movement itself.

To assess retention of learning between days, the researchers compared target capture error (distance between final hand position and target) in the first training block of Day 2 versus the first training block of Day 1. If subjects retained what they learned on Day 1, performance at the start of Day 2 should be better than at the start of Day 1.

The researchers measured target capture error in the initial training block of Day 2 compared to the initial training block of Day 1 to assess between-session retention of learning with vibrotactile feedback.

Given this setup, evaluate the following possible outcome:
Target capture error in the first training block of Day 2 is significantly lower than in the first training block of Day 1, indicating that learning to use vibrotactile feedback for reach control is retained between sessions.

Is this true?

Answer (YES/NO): YES